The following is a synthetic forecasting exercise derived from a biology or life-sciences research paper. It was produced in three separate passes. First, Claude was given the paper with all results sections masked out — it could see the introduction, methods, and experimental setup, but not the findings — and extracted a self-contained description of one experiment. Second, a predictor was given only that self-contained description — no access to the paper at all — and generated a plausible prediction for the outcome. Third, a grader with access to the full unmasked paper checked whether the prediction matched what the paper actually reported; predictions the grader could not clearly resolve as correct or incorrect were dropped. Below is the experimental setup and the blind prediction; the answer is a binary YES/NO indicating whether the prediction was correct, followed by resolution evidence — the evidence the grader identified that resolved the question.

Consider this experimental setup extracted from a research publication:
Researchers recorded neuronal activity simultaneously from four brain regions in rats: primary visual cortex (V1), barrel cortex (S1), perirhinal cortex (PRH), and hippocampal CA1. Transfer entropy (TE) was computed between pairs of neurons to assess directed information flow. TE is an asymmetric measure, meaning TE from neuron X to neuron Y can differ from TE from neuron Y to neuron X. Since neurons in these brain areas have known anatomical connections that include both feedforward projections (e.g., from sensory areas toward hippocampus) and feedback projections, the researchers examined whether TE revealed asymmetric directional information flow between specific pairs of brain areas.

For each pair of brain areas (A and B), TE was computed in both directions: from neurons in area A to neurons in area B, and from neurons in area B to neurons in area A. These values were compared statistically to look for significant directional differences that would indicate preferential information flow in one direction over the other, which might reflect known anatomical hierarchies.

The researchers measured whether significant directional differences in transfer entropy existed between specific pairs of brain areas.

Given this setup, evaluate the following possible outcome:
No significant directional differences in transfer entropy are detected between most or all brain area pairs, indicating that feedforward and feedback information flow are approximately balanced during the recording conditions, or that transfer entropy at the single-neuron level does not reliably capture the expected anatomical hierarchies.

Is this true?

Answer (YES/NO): YES